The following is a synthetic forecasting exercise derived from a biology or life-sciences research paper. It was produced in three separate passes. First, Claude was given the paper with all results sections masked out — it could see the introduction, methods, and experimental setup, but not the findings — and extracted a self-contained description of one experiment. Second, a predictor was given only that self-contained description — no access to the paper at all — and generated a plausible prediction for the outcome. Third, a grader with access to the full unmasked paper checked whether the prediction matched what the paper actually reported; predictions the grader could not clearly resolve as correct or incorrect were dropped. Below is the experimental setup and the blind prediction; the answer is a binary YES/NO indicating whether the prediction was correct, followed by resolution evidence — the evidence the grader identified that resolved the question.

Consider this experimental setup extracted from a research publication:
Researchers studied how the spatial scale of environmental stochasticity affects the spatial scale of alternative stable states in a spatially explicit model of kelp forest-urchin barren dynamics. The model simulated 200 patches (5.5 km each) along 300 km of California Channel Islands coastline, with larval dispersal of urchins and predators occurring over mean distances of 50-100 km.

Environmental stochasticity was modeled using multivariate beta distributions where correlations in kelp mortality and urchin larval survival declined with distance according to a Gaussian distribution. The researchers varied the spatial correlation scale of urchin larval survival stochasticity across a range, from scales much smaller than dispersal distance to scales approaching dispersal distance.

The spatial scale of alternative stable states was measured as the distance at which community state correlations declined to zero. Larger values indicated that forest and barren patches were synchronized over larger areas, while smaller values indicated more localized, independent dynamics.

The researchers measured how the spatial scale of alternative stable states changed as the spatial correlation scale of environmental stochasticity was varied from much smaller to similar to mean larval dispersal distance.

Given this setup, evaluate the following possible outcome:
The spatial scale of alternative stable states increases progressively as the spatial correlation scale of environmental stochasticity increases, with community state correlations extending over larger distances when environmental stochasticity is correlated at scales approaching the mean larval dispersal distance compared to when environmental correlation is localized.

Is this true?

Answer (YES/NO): NO